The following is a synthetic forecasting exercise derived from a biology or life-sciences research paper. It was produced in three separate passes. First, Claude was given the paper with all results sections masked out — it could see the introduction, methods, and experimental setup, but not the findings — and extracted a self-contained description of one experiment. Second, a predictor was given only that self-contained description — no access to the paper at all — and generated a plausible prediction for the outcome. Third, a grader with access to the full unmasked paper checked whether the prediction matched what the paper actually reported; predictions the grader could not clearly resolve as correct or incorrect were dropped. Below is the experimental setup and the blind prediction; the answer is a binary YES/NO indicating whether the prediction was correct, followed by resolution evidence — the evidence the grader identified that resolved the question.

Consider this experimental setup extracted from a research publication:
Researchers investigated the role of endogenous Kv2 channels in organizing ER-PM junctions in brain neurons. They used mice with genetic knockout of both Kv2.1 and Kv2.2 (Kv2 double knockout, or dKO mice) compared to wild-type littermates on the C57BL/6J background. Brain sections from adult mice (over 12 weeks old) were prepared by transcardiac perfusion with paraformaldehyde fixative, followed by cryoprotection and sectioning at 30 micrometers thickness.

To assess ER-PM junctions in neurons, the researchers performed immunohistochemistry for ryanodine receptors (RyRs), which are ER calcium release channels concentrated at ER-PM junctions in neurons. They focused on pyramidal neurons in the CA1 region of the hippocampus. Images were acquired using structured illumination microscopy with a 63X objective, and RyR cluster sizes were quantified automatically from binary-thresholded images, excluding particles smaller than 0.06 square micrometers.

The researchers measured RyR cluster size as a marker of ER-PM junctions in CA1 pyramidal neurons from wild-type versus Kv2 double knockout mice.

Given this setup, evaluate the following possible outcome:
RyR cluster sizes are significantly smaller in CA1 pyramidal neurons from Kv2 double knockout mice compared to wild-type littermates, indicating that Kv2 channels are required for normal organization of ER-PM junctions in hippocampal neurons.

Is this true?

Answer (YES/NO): YES